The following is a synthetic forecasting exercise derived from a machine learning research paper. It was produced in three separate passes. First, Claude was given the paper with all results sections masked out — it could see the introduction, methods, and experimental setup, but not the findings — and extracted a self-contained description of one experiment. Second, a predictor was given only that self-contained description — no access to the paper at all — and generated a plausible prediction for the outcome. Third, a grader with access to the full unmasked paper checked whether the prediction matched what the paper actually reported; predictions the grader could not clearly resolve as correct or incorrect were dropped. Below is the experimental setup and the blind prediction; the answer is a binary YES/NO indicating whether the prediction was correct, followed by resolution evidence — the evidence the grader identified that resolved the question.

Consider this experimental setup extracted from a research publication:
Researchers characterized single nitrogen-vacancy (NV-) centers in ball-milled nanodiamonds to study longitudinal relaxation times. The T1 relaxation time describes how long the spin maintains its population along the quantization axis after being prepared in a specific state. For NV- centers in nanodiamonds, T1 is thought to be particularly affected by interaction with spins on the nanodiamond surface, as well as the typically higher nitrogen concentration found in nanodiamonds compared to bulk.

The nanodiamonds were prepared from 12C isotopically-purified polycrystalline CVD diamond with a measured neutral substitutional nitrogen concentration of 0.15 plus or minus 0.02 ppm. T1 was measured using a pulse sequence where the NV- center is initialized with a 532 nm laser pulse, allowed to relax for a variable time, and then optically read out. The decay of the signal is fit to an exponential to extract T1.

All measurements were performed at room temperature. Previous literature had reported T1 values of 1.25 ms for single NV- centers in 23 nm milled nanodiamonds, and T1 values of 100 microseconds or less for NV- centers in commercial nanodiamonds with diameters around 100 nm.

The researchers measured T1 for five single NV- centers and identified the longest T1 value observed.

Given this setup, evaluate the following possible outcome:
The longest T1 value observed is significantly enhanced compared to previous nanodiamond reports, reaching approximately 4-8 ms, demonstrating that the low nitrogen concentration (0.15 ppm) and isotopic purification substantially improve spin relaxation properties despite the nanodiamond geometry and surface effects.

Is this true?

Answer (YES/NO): YES